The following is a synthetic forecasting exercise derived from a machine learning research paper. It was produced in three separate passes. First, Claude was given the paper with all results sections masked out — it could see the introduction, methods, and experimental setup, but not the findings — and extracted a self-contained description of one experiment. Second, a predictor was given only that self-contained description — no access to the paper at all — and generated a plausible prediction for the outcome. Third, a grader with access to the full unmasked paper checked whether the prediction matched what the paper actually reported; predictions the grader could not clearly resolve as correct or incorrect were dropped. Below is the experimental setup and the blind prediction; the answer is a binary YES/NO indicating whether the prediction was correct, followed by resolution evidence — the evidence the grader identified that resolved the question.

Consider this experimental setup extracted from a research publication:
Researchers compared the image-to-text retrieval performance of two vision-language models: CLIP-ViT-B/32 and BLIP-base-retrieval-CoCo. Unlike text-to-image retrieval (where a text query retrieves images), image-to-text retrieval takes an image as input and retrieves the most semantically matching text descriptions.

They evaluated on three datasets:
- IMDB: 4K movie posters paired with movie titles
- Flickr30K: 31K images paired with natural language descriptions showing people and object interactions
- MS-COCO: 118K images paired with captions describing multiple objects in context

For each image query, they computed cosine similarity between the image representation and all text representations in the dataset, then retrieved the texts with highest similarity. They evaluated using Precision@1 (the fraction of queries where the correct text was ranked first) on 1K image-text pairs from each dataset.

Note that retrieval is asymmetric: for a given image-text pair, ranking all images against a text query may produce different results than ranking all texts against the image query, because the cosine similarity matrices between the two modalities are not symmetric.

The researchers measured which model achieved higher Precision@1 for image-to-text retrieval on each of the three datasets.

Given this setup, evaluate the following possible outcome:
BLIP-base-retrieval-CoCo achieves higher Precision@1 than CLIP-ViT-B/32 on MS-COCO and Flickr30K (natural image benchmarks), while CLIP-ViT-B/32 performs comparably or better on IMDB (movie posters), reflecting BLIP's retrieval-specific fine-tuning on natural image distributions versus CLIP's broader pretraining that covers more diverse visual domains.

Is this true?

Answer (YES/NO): NO